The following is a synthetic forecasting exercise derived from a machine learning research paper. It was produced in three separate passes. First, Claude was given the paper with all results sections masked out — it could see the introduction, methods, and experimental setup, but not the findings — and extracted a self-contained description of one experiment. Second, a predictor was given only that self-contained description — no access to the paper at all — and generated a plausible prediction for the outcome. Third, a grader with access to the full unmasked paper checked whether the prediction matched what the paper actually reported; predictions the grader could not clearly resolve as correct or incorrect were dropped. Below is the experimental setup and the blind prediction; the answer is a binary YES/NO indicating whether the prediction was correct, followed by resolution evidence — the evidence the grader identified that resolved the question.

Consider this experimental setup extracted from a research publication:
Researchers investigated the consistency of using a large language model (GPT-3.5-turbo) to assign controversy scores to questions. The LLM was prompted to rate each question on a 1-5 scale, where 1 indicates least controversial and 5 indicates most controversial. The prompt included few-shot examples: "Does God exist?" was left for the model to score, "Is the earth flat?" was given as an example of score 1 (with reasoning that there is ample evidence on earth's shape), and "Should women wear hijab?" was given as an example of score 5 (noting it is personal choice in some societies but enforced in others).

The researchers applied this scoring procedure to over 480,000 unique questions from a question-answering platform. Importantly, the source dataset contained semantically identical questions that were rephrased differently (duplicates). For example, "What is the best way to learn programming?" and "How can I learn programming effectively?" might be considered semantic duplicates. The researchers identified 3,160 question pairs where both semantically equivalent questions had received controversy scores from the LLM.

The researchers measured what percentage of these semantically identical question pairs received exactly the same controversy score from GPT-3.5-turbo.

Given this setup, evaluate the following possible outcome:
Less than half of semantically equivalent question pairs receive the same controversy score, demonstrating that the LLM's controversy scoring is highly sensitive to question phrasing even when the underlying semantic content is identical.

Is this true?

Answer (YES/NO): NO